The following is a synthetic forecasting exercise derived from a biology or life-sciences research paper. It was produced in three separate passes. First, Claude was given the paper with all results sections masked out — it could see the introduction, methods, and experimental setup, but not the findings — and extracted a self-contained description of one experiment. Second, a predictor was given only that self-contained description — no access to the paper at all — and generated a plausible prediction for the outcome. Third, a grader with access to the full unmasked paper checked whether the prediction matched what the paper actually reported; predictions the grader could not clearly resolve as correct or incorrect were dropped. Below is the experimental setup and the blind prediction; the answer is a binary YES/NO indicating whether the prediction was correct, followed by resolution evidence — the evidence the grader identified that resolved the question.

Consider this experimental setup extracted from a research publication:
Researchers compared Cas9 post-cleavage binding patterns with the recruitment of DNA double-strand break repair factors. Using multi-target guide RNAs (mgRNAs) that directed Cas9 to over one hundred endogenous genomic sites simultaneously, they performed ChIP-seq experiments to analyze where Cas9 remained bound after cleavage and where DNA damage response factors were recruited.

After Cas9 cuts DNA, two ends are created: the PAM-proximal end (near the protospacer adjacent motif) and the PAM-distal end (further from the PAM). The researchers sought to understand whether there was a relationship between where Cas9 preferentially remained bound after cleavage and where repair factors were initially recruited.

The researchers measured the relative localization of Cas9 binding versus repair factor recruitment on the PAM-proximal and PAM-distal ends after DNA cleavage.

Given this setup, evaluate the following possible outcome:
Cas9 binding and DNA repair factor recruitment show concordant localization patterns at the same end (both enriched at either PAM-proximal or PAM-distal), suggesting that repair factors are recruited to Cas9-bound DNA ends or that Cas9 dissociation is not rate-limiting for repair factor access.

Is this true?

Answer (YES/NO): NO